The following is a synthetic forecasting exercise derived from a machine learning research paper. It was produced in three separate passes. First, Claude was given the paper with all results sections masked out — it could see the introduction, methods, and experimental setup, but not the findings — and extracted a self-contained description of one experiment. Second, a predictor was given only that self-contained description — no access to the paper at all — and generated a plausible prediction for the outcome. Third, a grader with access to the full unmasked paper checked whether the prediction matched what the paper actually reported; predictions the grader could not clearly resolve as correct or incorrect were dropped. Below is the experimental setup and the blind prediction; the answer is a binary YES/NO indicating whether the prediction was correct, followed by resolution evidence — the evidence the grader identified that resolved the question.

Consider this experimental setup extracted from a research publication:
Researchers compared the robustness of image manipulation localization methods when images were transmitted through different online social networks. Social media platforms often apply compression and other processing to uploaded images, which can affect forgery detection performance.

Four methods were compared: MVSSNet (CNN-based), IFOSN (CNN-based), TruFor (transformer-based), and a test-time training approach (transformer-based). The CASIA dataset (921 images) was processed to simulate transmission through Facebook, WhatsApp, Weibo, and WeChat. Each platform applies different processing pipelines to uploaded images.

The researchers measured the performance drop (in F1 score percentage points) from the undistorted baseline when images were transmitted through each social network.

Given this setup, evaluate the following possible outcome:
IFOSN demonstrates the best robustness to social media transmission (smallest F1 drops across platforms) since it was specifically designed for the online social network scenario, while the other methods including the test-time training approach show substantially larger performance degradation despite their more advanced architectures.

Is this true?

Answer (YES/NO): NO